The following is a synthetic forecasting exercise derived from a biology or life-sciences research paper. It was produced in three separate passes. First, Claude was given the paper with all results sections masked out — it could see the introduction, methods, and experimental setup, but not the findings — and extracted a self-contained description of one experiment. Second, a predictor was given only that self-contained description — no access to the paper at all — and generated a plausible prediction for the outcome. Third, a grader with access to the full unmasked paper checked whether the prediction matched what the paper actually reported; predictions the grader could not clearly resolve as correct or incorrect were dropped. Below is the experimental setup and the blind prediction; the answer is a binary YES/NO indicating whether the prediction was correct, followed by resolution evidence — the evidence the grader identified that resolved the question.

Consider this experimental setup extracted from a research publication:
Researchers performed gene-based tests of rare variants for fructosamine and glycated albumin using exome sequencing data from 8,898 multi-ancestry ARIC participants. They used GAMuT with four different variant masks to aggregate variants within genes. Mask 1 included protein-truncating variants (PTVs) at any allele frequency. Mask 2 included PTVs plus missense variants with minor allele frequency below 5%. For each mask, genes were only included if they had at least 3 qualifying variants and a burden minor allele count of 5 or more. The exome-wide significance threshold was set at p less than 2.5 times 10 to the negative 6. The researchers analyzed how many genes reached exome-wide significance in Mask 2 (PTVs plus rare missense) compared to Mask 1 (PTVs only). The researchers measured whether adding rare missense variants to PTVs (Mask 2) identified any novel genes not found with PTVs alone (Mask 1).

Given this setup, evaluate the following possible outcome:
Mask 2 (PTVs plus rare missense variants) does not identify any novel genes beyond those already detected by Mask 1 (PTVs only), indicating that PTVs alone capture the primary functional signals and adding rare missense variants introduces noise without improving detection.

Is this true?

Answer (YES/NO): NO